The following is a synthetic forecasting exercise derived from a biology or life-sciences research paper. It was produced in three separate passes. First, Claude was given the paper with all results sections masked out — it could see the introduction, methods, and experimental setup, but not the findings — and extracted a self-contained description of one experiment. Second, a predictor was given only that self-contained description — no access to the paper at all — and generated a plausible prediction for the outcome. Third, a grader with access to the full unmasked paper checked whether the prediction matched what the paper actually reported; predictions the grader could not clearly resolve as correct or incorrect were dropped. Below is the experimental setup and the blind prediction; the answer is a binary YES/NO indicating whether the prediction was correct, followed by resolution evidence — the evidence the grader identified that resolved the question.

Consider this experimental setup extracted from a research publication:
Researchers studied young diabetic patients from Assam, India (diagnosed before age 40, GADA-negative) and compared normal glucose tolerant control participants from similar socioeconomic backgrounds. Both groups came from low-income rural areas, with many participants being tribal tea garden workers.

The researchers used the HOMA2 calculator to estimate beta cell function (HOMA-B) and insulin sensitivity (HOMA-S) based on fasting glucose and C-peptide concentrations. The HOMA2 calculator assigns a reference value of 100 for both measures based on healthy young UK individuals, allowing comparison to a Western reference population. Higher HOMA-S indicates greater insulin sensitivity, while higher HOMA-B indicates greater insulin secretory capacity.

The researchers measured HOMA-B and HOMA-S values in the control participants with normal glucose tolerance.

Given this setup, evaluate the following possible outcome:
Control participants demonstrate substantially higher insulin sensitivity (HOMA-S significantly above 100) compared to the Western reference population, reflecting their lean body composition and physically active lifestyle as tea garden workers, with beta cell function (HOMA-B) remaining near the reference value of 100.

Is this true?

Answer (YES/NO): NO